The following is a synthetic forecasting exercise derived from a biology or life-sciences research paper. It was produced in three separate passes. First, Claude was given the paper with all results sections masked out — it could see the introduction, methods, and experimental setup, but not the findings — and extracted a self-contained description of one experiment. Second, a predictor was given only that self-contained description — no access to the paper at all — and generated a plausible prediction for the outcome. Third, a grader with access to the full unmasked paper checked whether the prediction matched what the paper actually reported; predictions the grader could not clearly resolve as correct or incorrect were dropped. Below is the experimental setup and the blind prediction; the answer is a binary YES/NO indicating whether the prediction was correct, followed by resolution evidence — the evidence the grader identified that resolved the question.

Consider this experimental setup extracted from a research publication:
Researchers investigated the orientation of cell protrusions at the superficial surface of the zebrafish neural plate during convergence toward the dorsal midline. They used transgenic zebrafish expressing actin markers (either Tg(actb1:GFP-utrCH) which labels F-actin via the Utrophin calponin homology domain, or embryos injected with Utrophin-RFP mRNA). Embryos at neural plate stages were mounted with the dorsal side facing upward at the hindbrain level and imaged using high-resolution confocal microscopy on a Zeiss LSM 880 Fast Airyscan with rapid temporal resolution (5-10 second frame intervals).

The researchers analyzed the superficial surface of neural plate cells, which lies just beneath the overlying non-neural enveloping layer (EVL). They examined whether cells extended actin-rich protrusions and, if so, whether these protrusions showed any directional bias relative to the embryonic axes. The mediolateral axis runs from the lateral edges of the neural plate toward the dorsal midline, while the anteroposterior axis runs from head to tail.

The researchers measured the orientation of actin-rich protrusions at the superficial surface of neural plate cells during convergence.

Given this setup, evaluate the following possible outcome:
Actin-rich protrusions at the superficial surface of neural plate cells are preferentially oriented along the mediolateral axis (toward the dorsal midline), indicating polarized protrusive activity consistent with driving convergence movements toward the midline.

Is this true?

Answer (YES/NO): YES